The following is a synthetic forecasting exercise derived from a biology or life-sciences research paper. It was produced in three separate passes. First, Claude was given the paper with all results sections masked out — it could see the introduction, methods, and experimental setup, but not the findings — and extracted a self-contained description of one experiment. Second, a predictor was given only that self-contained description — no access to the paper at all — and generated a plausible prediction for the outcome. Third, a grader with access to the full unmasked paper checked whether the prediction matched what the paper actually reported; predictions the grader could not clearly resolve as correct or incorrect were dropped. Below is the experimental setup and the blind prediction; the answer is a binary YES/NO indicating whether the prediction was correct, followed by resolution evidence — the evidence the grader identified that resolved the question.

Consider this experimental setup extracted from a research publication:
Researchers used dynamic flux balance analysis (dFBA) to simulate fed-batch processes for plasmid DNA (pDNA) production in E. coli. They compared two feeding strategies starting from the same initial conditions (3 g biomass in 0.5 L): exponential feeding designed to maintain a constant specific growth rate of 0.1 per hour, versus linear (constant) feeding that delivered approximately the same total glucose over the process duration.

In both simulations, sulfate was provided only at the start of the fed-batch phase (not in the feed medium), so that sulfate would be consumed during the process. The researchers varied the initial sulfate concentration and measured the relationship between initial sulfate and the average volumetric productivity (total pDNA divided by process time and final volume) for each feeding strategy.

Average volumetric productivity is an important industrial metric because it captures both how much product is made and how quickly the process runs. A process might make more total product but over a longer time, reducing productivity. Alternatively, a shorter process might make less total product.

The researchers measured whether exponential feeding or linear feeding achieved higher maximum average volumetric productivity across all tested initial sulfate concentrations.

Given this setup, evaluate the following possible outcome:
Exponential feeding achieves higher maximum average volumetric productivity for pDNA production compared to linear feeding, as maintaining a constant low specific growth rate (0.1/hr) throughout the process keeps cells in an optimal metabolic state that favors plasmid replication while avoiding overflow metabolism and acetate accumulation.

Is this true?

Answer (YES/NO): NO